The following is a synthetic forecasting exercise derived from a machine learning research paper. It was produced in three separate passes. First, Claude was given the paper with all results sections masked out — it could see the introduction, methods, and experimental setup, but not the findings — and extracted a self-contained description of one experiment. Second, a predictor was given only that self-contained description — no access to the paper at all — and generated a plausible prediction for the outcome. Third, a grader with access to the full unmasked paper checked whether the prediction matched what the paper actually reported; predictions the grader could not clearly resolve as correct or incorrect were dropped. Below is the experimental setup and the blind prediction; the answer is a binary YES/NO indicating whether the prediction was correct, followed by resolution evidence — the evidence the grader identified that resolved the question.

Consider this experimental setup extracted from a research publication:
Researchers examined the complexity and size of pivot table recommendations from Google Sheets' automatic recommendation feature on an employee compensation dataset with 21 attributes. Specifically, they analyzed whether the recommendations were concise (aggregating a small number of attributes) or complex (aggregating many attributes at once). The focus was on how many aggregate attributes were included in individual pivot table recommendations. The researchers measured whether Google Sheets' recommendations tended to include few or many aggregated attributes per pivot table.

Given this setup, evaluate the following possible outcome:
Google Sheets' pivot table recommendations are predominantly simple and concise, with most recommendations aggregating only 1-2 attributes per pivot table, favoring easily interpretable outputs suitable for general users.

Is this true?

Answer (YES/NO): NO